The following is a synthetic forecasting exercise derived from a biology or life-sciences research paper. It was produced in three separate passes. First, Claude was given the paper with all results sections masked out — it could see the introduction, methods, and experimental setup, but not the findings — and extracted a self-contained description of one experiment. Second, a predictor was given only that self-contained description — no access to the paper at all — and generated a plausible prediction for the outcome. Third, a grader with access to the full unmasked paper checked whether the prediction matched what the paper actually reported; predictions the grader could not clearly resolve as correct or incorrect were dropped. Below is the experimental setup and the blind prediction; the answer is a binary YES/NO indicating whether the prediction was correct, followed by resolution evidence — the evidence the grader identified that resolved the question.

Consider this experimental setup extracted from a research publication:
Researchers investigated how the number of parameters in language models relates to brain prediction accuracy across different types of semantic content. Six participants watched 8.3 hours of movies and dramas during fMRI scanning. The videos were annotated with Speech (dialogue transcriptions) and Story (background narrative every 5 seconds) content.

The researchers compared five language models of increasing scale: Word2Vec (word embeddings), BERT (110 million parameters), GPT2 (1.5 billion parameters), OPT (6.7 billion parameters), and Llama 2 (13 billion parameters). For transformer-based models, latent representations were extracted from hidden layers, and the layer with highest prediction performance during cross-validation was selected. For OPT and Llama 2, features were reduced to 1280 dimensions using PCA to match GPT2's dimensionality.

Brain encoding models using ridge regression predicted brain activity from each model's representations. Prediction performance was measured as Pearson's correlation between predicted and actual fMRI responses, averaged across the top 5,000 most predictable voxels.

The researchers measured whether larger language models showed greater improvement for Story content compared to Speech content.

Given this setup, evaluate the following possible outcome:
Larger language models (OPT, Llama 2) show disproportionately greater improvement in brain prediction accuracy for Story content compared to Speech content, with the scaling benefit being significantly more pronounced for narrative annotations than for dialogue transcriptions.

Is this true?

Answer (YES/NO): YES